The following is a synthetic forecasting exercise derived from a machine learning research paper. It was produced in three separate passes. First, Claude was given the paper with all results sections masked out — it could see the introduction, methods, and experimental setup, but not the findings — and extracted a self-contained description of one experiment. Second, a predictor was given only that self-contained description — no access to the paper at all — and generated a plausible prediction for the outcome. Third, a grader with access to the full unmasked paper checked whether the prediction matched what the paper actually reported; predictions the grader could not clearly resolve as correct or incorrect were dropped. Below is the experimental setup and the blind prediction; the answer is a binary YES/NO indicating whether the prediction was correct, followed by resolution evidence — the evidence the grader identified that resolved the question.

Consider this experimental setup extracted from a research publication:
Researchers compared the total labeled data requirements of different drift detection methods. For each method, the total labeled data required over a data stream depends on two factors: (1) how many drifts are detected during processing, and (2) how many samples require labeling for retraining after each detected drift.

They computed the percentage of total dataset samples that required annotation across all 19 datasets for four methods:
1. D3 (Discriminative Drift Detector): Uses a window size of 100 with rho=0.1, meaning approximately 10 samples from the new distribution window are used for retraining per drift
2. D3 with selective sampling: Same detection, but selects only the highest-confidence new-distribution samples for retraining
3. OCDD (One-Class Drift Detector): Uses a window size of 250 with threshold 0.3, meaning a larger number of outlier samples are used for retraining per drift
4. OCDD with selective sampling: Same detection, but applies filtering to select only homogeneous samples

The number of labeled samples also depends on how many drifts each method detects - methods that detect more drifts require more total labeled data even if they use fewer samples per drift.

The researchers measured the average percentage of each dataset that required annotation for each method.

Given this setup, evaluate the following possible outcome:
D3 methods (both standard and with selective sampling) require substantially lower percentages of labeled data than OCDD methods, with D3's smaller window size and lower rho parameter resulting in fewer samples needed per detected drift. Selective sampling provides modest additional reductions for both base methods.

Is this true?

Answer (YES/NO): NO